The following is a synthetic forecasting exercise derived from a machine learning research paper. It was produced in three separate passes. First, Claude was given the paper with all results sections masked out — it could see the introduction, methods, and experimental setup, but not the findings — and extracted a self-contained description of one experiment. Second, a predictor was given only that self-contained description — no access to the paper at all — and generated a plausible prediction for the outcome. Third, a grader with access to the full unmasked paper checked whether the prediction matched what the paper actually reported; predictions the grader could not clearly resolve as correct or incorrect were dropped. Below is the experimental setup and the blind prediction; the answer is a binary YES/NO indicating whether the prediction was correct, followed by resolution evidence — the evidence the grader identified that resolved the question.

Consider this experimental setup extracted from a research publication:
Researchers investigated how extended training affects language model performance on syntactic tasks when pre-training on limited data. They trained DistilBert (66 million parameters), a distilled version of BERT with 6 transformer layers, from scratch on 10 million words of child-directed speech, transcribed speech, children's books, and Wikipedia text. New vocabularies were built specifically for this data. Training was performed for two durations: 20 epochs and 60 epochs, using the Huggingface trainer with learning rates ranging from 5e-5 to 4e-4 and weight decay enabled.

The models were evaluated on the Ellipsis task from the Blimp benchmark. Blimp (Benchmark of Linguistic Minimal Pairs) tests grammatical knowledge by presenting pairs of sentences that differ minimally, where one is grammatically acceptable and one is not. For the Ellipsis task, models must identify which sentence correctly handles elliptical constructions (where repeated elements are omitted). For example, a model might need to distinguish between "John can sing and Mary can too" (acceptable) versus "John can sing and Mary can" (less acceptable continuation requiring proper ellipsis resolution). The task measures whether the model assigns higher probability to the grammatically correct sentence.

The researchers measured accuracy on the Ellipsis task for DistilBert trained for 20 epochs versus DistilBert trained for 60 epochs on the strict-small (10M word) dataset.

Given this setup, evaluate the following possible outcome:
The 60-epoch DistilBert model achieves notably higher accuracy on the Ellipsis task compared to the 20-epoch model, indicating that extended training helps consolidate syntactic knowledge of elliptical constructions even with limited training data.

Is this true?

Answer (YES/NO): YES